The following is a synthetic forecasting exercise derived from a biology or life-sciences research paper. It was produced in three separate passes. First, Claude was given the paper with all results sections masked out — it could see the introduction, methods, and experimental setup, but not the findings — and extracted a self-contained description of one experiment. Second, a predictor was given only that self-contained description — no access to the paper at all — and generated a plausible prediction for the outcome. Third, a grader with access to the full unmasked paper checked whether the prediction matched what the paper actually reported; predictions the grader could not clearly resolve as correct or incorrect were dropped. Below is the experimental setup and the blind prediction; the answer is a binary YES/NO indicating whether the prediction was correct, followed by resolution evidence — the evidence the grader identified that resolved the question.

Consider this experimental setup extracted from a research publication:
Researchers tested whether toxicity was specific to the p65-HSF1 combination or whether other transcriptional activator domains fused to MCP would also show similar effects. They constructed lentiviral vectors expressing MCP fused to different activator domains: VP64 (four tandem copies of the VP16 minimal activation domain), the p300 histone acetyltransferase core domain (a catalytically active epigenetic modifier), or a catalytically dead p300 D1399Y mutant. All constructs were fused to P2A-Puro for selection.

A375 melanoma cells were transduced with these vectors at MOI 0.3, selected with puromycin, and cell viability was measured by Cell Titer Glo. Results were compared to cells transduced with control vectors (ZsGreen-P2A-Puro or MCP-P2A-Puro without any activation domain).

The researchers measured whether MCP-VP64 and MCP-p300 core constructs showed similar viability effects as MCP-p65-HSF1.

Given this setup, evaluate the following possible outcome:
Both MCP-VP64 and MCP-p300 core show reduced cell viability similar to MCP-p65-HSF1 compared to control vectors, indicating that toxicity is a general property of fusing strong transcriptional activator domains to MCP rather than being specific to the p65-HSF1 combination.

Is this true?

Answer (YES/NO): NO